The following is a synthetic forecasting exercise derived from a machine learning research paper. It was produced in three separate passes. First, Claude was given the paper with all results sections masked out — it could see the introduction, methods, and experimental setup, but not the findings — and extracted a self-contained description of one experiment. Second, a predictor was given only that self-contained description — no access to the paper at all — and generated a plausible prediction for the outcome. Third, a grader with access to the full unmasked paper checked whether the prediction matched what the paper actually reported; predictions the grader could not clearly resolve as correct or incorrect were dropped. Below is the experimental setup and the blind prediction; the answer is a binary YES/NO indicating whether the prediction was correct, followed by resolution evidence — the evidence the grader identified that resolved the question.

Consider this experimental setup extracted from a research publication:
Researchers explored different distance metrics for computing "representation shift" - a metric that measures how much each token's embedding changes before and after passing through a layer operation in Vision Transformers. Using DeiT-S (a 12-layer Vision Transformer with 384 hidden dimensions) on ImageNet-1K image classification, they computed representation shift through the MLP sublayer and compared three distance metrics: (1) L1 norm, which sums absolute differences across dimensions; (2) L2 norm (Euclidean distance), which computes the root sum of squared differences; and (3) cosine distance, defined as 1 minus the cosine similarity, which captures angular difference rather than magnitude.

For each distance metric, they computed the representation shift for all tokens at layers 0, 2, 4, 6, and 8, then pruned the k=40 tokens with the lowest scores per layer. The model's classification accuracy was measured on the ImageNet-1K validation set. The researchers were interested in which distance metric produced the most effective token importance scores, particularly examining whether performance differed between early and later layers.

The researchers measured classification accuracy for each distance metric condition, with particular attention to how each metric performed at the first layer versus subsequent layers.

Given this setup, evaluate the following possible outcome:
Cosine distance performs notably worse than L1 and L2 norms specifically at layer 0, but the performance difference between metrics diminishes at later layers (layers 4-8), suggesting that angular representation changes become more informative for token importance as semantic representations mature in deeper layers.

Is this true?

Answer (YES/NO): NO